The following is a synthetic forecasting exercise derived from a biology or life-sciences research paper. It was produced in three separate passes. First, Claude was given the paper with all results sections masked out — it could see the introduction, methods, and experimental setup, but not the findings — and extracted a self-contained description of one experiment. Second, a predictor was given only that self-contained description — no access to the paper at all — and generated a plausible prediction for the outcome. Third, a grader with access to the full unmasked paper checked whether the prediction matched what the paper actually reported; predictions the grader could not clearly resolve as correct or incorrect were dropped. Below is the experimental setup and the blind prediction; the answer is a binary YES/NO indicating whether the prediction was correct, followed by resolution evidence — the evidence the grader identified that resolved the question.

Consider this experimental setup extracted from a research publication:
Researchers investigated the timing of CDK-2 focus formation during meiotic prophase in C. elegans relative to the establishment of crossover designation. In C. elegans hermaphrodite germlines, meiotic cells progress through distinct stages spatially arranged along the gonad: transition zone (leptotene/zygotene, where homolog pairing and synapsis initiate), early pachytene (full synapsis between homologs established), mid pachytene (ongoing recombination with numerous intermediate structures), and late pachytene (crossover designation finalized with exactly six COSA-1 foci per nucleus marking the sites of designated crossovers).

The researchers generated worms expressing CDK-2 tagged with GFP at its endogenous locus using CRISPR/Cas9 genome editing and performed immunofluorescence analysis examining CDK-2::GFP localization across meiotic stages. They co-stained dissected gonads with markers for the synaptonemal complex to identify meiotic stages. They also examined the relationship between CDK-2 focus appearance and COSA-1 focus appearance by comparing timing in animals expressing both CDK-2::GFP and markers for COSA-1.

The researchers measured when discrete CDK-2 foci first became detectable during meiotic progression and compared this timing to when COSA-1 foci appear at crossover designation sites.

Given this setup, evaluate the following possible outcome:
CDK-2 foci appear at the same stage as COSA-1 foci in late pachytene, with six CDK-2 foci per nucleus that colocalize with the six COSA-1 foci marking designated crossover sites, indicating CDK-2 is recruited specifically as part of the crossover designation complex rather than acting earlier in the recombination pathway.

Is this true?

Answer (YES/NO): NO